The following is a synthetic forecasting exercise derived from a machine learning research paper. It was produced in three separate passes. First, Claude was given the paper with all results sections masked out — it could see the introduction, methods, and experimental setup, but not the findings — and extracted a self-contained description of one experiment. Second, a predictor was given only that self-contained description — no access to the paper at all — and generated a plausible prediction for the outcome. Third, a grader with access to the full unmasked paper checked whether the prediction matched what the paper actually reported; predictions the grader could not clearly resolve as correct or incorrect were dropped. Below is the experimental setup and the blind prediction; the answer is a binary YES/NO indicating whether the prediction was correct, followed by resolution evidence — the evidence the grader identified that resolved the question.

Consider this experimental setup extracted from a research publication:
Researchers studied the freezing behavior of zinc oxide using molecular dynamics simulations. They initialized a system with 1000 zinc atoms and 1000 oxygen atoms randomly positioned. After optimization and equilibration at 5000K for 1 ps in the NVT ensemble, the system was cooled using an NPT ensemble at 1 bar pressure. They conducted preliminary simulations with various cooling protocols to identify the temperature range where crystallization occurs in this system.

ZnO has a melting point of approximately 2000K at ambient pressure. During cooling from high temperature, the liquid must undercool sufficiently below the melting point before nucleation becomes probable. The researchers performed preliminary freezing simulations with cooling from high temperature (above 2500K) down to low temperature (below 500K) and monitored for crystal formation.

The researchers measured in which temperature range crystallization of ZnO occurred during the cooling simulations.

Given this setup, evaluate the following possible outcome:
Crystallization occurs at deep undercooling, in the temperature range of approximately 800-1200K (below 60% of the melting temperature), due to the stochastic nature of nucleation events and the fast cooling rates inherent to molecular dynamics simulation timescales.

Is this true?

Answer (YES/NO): NO